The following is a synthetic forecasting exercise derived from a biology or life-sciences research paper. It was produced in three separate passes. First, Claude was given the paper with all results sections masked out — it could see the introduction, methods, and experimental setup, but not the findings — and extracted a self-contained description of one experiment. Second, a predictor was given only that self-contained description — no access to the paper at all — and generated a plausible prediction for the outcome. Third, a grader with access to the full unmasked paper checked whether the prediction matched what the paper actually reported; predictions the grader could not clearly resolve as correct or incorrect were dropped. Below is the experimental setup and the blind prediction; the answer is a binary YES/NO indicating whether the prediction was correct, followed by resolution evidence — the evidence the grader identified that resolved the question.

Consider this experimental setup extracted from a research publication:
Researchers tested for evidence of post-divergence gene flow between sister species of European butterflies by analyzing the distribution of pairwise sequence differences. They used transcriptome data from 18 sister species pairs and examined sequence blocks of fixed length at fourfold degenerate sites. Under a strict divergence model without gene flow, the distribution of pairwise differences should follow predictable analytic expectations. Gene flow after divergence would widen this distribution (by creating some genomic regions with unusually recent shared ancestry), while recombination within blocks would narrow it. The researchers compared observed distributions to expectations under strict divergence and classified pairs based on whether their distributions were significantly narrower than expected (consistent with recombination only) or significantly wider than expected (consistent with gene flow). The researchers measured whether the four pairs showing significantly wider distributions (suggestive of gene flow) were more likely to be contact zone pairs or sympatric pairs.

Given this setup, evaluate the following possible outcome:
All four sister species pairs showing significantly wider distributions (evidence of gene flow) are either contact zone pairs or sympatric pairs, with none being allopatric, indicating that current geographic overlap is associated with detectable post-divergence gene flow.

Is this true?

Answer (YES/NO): NO